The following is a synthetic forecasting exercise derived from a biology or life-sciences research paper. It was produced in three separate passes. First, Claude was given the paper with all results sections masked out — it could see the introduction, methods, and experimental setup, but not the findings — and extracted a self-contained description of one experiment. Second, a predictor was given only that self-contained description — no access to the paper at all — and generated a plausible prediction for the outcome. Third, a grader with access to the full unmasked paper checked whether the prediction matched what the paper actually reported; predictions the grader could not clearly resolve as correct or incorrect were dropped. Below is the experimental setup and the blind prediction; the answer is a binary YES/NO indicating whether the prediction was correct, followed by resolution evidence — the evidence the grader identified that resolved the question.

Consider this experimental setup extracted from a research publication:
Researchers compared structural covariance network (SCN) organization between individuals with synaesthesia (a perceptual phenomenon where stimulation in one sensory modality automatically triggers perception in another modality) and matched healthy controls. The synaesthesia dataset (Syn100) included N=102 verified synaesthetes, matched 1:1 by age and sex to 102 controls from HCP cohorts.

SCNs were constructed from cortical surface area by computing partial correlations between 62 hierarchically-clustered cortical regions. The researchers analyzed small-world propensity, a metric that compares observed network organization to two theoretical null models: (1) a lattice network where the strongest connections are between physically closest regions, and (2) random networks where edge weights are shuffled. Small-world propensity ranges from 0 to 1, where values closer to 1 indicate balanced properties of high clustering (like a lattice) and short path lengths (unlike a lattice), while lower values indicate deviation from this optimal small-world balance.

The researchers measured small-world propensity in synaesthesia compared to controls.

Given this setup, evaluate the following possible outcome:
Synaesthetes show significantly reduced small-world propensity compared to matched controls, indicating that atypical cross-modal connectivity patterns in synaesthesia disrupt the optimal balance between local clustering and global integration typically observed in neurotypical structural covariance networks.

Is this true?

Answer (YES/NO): NO